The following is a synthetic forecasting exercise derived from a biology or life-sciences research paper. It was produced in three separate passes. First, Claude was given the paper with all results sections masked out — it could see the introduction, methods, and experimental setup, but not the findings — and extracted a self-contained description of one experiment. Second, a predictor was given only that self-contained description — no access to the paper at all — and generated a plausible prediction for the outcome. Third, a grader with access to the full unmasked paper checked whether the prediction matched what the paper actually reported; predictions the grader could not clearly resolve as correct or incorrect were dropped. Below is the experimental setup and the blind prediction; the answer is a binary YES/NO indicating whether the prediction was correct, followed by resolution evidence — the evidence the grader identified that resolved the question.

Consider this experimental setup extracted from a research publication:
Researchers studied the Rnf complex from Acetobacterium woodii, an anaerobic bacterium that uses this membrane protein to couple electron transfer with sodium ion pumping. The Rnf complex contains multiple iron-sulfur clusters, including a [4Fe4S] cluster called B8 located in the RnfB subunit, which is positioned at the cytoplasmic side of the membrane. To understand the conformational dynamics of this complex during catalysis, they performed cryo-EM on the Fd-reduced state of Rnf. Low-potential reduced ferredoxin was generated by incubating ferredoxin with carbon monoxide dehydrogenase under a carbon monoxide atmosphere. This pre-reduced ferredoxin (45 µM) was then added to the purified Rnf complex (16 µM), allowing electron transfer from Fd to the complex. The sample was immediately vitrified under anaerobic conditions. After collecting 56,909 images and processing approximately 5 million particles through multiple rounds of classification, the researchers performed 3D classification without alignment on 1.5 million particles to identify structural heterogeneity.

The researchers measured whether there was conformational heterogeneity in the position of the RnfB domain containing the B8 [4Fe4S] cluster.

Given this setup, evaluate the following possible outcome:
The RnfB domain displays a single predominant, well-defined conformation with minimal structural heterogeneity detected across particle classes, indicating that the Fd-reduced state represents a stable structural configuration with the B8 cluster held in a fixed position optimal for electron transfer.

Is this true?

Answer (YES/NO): NO